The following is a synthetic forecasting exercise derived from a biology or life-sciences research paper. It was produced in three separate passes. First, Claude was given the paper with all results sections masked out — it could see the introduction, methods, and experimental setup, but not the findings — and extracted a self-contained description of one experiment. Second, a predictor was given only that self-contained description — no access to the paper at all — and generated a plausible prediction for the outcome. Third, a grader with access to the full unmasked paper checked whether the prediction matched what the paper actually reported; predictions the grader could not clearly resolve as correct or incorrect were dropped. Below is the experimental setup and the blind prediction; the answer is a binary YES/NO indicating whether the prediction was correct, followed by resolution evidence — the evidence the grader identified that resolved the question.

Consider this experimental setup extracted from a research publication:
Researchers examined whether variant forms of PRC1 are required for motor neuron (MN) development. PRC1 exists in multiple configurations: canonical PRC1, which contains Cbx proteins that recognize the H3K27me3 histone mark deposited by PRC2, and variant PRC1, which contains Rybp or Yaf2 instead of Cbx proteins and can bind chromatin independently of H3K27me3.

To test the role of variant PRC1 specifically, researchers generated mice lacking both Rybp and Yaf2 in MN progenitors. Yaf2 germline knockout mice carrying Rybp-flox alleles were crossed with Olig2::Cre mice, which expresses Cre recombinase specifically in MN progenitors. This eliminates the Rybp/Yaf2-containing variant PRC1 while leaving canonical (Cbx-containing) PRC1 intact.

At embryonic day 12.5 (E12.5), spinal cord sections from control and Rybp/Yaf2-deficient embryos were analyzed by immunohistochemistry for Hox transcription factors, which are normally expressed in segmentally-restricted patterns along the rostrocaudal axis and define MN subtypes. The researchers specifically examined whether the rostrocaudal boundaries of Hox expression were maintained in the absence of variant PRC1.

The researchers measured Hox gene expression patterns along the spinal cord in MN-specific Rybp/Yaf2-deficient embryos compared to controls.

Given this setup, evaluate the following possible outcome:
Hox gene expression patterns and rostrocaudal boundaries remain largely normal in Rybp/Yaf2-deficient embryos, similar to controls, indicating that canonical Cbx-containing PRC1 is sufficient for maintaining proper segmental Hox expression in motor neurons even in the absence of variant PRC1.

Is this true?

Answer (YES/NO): YES